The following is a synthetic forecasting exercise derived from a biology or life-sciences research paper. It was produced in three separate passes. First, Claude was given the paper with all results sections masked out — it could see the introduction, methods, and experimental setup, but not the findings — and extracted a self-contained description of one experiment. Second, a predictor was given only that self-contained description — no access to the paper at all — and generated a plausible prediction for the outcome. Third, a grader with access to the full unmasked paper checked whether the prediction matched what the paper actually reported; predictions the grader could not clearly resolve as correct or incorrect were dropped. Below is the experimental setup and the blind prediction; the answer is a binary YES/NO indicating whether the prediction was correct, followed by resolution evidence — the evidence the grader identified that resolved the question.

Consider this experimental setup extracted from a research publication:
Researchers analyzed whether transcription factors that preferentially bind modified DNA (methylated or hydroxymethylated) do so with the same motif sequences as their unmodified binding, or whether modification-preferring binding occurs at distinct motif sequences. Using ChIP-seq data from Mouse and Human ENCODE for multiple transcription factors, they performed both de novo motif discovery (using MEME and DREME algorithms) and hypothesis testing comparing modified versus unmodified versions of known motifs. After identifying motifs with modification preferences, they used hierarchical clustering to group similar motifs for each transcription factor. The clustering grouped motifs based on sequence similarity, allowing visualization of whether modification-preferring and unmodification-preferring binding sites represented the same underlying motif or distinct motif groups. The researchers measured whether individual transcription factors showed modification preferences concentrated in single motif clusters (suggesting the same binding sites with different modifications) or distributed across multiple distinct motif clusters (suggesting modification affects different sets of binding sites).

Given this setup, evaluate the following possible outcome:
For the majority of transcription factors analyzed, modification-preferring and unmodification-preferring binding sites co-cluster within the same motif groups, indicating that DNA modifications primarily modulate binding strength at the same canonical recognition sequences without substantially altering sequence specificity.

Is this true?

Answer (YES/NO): NO